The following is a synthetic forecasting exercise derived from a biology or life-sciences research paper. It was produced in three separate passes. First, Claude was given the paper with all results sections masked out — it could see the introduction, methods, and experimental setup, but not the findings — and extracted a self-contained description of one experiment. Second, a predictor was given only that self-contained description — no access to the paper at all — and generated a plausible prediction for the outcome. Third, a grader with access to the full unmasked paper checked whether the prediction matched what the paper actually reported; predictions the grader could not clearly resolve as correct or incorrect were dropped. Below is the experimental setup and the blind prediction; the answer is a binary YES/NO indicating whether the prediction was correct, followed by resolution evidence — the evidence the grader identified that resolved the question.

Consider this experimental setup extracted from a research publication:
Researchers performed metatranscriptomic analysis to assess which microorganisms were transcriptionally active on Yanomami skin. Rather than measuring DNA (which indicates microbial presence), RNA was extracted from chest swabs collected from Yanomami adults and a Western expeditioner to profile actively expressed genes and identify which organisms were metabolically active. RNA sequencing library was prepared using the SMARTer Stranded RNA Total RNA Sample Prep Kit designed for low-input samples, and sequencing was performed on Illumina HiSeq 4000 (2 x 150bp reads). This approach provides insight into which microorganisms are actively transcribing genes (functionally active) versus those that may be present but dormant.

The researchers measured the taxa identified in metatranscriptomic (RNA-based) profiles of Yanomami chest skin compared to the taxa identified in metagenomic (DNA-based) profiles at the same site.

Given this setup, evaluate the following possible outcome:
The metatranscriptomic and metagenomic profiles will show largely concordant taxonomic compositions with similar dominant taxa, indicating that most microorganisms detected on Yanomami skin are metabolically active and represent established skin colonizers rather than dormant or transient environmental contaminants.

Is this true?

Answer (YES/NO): YES